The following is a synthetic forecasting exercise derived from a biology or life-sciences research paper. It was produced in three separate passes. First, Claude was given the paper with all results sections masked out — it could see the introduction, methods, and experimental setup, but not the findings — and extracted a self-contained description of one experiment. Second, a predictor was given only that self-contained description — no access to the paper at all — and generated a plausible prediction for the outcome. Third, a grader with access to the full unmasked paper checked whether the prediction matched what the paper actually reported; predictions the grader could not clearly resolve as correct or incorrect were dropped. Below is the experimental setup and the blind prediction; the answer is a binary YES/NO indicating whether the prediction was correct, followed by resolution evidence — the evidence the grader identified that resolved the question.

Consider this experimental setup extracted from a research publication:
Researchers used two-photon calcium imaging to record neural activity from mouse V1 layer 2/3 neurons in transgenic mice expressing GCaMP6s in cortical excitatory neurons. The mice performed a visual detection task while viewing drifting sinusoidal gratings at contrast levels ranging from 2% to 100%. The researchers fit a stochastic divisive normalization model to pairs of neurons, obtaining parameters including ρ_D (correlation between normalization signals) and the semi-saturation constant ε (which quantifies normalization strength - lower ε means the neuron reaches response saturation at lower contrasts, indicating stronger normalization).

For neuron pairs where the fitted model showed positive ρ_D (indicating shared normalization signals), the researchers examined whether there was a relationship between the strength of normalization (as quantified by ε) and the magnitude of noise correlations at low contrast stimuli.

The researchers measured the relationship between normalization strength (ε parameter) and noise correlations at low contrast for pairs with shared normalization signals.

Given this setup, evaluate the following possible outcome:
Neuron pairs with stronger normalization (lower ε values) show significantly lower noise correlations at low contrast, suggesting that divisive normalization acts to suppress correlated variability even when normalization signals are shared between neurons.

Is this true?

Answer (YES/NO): YES